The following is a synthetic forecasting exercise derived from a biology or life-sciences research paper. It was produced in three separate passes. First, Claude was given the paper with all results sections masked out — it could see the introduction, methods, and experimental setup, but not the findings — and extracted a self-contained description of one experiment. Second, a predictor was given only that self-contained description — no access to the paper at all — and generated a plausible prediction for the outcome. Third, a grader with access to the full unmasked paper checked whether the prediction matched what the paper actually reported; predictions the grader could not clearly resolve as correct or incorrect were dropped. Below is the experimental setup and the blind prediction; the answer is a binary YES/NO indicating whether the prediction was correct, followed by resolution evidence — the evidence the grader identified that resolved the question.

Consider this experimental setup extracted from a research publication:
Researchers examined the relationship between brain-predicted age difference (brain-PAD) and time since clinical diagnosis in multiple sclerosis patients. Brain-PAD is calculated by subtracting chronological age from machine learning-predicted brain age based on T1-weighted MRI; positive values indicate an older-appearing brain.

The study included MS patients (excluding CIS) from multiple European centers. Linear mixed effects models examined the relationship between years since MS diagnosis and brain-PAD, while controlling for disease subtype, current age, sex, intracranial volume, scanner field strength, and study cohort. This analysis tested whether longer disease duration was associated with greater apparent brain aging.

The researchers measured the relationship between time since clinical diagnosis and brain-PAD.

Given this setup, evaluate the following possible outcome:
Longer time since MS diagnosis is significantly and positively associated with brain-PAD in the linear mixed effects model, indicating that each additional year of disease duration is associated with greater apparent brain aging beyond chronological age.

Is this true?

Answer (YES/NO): YES